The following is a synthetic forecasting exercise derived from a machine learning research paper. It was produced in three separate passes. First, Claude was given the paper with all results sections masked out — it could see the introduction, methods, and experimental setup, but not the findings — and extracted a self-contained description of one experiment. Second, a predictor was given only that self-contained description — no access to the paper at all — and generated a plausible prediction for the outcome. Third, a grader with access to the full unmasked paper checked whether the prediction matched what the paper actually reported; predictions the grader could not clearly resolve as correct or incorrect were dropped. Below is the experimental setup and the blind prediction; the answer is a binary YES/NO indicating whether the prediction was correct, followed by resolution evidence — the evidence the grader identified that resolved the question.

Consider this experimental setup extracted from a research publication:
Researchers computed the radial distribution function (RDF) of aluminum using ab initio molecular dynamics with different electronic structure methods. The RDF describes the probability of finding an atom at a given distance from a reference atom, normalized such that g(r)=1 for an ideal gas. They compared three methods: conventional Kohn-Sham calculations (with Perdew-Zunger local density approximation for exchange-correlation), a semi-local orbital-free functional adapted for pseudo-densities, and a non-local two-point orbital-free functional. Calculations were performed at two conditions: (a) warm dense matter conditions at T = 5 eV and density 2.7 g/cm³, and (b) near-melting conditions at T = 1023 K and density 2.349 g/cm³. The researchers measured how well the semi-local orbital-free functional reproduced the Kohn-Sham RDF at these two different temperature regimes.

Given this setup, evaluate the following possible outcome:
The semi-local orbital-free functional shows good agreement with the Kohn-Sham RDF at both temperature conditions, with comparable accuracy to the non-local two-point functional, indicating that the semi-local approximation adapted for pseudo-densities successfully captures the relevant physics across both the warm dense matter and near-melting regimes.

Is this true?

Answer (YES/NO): NO